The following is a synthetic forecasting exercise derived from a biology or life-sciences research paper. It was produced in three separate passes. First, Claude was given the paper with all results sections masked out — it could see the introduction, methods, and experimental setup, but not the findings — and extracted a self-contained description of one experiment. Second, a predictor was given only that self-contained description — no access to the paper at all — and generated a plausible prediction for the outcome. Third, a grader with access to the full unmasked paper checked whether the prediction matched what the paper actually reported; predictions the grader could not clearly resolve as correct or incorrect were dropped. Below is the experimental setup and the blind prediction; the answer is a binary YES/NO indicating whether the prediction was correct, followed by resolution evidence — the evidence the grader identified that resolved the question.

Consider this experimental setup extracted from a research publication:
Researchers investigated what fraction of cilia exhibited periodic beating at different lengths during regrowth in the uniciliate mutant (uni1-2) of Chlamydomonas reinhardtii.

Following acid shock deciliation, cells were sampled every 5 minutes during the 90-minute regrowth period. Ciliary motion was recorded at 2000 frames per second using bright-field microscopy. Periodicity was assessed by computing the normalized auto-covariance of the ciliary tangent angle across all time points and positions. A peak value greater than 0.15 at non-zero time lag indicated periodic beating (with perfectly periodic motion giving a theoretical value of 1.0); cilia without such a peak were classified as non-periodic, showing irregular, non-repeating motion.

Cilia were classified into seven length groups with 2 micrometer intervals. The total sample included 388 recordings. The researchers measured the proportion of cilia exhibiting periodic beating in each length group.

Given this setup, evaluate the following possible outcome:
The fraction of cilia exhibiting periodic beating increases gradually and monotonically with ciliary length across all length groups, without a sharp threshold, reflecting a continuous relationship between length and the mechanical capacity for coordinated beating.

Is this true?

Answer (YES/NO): NO